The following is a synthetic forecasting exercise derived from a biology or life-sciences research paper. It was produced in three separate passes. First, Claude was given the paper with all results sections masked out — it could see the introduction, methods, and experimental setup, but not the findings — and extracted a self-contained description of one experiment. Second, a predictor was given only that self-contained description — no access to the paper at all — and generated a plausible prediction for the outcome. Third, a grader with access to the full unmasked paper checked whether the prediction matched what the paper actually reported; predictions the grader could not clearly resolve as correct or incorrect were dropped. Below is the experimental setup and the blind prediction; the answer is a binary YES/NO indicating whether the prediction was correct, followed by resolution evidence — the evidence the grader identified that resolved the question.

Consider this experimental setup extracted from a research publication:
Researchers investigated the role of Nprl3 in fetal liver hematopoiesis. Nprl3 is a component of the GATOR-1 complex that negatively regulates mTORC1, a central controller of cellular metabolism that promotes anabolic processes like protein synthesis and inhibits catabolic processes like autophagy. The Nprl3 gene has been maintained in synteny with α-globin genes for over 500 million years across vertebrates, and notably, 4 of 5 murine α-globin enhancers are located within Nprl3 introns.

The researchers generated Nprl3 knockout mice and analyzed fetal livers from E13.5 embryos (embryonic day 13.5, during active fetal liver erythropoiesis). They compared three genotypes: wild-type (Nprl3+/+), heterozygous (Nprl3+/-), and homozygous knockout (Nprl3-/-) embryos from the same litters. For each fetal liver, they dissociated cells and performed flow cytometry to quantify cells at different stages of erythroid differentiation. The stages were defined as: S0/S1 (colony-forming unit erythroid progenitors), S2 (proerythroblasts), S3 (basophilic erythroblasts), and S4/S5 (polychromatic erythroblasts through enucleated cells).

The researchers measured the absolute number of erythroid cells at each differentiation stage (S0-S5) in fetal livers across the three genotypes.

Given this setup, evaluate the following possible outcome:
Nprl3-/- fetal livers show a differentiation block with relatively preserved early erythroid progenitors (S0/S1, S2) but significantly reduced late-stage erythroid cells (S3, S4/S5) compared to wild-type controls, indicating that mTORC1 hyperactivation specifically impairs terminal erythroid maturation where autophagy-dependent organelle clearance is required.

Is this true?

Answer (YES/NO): YES